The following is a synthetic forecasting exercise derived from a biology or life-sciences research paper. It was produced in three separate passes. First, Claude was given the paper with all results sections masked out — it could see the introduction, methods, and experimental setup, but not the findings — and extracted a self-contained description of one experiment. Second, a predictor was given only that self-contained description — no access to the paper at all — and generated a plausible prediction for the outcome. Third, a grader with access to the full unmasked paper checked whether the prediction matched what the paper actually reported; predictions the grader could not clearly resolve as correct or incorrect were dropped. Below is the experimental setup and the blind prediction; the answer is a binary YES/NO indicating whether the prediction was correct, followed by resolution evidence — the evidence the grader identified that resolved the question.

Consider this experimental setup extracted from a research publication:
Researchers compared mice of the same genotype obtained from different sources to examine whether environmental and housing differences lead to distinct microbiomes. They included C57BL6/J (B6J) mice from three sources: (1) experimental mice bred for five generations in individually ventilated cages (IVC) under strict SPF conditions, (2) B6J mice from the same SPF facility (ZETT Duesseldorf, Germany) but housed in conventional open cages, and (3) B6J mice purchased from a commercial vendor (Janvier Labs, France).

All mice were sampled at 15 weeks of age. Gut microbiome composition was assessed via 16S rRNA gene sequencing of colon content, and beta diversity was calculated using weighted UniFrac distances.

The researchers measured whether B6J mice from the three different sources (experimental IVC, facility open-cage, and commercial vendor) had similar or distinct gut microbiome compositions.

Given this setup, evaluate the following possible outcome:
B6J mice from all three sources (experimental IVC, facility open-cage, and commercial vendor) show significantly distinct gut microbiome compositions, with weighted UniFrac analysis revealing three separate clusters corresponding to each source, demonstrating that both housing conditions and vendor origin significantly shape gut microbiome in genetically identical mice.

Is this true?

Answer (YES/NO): NO